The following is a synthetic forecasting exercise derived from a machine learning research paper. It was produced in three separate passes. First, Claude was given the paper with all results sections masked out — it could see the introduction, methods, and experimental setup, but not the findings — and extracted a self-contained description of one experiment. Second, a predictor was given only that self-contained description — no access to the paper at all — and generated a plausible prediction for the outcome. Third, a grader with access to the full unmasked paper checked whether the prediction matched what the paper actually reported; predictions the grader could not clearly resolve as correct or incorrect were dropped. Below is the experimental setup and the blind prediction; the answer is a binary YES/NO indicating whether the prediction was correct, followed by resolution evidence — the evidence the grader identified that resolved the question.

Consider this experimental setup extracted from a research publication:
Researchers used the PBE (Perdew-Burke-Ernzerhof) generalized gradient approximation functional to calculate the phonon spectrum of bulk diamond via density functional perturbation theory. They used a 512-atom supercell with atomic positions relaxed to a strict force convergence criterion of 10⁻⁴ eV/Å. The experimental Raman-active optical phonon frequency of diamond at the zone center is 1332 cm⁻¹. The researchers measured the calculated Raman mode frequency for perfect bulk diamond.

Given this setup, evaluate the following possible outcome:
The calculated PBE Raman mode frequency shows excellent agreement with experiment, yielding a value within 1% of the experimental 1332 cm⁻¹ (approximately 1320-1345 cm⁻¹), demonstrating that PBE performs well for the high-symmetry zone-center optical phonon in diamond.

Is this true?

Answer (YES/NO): YES